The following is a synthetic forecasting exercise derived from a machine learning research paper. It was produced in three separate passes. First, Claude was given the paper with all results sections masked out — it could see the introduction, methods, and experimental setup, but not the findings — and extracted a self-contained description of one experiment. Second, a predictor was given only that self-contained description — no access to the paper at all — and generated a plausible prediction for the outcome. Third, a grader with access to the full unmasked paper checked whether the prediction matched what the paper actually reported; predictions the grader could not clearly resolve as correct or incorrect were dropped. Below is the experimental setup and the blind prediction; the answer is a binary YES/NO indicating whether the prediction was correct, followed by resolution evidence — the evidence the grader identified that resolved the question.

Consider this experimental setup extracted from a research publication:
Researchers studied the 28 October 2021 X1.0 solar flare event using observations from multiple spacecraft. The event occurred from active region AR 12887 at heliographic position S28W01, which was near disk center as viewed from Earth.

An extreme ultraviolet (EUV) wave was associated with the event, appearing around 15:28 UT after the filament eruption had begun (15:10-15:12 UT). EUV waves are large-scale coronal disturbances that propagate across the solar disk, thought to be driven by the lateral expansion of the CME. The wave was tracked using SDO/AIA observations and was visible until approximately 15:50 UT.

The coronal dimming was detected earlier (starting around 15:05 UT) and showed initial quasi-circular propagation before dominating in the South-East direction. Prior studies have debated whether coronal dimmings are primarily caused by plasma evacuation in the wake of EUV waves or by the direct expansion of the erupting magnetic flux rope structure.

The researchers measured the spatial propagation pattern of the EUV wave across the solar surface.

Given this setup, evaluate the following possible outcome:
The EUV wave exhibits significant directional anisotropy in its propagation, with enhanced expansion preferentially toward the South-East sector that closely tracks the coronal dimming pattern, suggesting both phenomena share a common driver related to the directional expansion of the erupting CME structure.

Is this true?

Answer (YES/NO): NO